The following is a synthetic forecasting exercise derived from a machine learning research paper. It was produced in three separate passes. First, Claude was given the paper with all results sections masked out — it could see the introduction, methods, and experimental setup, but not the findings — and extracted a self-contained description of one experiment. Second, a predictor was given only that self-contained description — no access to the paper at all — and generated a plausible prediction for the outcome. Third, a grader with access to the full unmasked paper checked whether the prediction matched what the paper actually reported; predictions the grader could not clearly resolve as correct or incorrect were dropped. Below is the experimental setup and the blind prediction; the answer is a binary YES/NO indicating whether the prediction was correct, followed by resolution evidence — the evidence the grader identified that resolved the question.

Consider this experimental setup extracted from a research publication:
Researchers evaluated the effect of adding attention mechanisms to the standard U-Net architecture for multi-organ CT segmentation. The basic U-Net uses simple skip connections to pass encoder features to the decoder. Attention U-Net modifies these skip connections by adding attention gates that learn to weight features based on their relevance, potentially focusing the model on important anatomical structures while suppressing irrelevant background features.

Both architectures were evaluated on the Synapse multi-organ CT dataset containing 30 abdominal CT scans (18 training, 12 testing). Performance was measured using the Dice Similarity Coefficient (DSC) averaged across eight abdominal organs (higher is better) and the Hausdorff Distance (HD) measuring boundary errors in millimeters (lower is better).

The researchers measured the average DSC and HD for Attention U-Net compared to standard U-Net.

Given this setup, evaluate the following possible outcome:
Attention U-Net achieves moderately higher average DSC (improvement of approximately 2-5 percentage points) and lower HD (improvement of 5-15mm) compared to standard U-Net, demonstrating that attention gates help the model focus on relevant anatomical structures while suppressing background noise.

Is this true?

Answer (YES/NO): NO